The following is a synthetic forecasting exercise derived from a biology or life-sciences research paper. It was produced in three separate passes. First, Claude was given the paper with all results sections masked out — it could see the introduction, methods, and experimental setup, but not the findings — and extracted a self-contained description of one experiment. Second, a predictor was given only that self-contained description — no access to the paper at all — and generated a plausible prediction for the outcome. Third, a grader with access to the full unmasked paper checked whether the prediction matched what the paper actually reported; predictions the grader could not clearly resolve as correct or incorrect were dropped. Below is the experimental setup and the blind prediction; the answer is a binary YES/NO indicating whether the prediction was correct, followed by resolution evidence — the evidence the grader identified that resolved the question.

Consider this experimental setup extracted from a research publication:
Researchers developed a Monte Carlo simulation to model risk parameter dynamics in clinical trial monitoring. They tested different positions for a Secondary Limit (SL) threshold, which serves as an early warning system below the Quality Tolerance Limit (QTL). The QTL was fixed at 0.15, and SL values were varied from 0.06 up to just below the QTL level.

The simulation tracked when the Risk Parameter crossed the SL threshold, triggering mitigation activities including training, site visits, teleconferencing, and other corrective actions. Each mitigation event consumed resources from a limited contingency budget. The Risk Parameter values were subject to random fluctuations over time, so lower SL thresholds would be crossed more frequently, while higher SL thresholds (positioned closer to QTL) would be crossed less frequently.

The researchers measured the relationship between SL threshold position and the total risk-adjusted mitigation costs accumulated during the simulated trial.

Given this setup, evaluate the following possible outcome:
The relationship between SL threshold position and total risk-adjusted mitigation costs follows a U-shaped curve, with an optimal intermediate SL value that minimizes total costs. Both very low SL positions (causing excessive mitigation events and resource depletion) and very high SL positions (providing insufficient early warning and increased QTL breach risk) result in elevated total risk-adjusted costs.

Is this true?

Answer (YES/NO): NO